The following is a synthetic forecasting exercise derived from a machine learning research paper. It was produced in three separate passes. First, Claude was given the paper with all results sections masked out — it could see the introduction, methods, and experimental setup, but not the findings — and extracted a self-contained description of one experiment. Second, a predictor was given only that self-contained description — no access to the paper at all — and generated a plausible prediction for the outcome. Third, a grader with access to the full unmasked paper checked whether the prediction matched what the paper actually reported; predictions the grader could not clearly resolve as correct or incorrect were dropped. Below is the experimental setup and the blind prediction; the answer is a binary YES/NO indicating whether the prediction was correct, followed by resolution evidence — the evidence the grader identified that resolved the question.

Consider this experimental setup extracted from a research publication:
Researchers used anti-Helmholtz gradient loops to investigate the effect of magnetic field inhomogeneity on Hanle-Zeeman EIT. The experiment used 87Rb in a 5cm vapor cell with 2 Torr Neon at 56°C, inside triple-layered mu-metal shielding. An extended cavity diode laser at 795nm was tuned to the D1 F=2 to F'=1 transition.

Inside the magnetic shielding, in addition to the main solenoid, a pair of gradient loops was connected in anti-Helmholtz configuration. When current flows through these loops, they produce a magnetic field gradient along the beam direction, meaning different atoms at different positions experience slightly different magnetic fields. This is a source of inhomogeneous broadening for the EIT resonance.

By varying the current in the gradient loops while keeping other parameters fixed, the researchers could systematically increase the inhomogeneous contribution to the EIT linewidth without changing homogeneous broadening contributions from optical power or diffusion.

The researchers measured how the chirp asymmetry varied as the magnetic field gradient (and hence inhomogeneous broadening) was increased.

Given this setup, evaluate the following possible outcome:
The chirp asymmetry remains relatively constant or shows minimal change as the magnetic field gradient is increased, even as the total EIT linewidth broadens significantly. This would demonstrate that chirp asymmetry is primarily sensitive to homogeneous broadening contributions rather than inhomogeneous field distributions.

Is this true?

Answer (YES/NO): NO